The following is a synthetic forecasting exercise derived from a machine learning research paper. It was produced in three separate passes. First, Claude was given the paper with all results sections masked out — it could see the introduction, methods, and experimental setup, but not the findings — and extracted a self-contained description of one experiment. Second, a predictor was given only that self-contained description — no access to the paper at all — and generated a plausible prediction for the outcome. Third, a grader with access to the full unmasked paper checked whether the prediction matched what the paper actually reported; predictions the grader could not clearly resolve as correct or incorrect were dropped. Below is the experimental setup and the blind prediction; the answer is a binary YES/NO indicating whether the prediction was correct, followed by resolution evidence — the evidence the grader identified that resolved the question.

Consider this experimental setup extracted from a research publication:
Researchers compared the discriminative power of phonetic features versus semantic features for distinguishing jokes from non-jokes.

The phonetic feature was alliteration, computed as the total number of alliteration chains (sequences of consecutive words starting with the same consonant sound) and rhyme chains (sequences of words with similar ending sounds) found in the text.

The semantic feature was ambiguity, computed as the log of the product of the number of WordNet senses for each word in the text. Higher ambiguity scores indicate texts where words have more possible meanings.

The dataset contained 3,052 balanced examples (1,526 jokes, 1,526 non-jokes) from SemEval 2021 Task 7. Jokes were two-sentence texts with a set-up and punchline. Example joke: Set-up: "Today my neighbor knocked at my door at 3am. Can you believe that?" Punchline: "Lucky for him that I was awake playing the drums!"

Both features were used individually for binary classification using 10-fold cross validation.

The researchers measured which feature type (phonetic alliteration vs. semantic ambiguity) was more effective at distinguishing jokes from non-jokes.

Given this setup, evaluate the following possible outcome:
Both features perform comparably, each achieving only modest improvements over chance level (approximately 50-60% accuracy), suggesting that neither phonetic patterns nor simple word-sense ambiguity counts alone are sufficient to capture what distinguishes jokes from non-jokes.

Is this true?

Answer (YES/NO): YES